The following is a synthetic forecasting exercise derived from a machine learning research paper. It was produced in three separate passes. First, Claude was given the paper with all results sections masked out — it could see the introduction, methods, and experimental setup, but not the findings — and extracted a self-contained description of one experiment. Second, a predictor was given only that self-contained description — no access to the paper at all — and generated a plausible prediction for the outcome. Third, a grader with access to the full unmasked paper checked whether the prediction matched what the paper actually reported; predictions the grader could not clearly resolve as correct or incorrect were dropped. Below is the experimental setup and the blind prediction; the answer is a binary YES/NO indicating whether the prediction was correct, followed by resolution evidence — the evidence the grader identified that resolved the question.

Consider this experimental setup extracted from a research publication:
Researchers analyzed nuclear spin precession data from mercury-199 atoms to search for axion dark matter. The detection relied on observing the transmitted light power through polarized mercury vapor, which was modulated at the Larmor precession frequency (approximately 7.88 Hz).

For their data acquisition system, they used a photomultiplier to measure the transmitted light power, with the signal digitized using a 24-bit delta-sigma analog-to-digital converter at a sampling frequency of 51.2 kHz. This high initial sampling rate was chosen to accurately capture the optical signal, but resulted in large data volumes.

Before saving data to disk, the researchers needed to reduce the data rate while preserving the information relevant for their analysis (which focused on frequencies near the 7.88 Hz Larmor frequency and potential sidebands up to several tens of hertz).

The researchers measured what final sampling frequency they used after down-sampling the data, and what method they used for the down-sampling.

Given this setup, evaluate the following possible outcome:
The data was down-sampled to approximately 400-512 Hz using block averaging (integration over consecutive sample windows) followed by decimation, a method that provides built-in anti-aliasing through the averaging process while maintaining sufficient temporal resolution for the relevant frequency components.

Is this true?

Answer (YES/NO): NO